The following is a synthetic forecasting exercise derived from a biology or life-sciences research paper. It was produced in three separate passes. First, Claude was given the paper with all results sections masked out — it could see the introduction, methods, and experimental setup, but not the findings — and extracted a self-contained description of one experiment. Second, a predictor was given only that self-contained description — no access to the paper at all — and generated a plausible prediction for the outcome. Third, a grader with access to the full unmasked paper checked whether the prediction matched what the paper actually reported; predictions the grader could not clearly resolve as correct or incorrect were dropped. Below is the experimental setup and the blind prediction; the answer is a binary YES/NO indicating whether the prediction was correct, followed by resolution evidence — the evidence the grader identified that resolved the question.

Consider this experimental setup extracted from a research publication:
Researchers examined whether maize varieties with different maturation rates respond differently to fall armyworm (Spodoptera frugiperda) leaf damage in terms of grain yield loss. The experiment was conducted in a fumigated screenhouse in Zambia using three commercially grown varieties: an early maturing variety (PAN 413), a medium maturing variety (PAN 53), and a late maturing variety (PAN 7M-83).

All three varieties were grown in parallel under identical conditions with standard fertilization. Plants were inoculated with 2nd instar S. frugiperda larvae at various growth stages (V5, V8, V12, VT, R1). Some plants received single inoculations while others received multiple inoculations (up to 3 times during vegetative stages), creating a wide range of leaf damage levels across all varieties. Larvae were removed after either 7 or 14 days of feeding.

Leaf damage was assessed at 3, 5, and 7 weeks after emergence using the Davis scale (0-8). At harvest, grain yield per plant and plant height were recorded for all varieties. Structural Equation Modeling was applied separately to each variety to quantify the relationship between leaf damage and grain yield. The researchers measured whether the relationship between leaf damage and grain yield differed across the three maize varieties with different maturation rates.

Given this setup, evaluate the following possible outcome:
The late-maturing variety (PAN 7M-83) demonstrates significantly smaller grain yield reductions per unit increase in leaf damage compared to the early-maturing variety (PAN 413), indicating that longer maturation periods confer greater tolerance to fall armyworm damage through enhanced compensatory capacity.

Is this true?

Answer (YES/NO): NO